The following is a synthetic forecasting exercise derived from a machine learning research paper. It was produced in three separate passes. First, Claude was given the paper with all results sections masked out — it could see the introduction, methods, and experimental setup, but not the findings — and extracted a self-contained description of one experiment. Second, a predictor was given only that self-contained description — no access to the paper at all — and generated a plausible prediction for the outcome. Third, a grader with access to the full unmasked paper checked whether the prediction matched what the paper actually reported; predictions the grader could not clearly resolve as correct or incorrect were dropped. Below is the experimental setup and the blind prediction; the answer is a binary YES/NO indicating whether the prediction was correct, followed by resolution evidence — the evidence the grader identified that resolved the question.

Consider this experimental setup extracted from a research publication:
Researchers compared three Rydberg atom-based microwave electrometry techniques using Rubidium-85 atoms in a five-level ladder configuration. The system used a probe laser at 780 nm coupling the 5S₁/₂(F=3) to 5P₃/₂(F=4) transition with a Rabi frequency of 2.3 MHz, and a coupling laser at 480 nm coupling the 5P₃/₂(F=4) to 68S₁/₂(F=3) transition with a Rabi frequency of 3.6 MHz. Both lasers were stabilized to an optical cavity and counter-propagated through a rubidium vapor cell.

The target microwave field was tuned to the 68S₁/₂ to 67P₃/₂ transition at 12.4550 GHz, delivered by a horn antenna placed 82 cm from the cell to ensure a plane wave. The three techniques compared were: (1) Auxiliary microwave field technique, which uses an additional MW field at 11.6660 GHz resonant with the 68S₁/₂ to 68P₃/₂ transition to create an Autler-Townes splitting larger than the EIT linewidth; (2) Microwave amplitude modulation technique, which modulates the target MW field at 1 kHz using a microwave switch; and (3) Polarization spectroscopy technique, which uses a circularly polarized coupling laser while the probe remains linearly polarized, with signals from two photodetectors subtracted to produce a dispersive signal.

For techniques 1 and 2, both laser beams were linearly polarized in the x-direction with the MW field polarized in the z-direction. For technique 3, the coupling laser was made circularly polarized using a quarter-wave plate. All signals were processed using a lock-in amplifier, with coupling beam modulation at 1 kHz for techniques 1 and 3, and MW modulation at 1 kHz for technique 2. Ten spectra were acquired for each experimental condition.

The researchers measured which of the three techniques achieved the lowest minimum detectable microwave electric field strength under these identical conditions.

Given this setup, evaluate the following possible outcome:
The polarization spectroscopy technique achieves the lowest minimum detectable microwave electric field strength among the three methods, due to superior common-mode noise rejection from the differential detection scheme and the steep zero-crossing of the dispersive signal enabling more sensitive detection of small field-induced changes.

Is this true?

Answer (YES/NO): YES